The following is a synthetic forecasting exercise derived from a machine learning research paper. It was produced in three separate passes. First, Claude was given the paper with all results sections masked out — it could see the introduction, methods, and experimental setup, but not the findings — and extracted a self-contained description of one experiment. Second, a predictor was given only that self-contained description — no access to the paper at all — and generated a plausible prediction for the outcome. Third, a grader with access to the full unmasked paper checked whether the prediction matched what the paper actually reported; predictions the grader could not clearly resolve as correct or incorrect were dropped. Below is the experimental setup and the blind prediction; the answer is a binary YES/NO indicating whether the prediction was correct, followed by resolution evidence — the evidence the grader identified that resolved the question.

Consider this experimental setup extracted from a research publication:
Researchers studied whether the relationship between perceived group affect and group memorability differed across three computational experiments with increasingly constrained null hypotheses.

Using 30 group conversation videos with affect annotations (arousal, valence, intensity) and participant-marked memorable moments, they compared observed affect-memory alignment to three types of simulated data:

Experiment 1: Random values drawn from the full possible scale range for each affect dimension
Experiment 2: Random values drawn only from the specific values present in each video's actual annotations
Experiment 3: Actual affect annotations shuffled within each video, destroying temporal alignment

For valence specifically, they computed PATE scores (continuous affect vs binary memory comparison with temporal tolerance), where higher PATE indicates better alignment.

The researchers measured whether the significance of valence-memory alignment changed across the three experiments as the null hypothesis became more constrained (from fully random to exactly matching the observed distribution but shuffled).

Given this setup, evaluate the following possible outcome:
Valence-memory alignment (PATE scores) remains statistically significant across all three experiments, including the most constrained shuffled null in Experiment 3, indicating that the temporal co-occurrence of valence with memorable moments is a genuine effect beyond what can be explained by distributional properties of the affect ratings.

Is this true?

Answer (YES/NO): NO